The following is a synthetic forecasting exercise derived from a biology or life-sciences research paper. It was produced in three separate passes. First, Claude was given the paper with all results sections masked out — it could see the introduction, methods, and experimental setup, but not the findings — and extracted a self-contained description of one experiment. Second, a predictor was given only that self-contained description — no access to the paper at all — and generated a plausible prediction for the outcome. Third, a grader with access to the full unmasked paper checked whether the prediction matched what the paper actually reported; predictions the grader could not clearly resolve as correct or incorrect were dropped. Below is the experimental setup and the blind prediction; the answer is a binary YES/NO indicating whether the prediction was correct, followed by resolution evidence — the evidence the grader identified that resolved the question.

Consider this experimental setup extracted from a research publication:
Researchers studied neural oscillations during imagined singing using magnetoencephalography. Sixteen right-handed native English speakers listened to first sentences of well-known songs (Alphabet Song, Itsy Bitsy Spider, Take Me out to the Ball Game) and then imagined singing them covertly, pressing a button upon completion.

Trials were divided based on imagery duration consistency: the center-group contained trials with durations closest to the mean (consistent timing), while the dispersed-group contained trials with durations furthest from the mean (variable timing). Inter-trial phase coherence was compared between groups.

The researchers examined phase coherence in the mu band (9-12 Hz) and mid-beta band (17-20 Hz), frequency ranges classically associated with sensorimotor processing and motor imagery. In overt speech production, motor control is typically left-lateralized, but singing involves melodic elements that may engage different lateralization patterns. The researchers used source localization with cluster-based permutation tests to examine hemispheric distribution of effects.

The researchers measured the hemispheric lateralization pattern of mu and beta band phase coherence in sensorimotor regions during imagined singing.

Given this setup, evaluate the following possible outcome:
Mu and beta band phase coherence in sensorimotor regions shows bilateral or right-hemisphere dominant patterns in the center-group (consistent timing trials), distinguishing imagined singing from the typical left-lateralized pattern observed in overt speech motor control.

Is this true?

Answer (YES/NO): YES